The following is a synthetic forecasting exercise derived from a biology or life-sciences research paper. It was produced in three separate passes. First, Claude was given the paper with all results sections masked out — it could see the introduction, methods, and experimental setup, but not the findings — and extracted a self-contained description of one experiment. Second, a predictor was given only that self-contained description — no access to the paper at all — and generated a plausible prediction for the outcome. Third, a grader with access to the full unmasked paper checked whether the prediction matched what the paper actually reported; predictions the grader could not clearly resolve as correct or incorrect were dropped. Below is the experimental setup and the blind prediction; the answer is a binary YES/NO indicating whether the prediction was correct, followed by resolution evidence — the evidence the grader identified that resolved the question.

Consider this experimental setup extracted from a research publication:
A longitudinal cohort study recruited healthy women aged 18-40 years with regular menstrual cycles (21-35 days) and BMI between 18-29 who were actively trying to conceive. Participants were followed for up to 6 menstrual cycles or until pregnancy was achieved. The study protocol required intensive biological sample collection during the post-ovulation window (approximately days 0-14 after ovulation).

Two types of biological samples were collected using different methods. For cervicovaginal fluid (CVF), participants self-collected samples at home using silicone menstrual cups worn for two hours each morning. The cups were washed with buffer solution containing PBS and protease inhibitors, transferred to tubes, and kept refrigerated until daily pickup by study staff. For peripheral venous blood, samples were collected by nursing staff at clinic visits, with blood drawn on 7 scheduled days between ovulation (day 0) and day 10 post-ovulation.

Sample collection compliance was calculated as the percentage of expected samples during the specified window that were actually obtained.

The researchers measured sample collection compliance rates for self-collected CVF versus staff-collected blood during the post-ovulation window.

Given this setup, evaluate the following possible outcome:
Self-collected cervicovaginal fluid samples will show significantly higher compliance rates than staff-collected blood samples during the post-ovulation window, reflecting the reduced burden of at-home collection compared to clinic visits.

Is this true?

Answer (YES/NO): YES